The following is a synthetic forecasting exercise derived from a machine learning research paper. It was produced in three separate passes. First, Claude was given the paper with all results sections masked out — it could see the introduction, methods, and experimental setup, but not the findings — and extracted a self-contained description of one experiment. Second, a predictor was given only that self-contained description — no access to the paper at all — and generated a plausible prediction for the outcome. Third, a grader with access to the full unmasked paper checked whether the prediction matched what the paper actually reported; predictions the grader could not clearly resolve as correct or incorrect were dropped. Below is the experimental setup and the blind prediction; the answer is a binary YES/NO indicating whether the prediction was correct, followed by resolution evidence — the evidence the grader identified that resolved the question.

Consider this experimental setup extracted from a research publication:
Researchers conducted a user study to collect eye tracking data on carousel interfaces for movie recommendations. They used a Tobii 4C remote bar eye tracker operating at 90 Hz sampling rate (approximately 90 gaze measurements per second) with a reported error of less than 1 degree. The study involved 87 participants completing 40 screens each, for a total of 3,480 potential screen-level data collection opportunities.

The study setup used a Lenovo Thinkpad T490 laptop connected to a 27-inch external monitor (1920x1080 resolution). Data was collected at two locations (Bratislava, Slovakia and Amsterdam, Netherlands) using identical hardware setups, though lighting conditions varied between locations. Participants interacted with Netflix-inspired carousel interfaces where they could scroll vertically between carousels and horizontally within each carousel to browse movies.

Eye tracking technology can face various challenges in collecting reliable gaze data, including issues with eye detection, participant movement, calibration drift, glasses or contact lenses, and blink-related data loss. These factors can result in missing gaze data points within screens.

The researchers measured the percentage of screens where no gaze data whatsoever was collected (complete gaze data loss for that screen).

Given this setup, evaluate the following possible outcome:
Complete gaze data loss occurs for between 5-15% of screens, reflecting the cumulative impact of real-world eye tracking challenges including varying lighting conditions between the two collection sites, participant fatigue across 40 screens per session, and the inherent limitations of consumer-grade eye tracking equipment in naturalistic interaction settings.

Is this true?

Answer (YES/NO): NO